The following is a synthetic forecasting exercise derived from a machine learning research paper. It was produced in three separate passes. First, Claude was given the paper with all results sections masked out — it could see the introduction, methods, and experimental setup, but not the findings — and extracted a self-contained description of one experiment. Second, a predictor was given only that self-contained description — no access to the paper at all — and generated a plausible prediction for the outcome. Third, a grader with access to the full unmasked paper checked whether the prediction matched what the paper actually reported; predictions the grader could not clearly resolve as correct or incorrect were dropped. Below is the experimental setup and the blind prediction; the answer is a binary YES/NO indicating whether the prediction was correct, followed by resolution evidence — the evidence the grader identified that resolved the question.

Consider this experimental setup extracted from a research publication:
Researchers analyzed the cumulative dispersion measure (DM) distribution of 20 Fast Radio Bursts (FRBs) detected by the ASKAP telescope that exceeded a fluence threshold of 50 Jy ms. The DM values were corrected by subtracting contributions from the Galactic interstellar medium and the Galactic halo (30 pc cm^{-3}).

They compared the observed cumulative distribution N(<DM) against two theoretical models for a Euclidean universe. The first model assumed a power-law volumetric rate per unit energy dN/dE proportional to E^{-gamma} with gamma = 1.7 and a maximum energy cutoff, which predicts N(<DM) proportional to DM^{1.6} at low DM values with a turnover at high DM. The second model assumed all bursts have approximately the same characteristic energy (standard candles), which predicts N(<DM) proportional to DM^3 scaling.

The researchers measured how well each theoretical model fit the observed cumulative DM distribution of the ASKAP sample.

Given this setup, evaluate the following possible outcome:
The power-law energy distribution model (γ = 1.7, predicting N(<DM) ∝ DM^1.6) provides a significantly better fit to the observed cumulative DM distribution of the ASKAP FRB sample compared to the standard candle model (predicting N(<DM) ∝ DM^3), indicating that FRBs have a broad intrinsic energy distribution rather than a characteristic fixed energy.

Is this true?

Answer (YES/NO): YES